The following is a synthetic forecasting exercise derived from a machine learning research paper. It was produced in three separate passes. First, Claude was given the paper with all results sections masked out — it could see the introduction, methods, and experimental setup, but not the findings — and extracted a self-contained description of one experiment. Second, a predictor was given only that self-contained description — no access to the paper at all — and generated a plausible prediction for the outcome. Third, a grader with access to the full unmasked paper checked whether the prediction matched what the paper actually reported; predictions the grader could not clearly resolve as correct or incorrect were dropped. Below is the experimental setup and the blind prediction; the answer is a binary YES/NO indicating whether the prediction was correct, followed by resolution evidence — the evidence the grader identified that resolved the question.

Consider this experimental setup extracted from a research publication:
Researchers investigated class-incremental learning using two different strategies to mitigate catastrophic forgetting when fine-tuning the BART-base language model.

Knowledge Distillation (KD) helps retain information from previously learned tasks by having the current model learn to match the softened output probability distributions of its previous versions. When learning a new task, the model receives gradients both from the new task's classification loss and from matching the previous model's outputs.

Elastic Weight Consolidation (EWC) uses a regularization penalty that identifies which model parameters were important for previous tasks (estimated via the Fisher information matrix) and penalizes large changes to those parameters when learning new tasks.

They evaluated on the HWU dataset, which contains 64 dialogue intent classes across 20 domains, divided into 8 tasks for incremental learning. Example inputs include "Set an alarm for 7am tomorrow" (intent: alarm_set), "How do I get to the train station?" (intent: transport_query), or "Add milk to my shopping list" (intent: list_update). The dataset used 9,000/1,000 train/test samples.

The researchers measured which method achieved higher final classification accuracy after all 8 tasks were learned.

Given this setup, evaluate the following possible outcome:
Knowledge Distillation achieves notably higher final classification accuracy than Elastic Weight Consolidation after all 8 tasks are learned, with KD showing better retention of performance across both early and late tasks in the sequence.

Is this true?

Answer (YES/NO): NO